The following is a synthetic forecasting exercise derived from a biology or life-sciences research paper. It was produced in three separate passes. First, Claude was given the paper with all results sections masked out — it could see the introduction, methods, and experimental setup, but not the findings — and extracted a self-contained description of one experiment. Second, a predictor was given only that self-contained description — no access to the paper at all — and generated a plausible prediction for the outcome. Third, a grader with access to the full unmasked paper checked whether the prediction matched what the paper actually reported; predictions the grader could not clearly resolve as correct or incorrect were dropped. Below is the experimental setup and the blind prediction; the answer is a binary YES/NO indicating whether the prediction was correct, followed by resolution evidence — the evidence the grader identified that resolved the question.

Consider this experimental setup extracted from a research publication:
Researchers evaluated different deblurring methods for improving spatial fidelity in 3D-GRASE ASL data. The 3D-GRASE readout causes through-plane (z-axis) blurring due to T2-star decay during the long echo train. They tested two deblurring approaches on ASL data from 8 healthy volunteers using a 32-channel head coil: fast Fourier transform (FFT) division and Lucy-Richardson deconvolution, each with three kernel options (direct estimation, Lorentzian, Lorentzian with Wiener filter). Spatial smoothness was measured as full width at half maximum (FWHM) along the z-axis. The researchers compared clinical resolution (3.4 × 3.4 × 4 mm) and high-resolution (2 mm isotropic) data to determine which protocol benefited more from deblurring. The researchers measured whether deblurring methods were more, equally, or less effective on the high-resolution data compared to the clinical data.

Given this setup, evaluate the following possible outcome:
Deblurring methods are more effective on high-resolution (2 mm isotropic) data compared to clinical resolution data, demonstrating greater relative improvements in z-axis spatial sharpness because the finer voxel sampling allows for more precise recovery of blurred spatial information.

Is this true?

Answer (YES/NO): YES